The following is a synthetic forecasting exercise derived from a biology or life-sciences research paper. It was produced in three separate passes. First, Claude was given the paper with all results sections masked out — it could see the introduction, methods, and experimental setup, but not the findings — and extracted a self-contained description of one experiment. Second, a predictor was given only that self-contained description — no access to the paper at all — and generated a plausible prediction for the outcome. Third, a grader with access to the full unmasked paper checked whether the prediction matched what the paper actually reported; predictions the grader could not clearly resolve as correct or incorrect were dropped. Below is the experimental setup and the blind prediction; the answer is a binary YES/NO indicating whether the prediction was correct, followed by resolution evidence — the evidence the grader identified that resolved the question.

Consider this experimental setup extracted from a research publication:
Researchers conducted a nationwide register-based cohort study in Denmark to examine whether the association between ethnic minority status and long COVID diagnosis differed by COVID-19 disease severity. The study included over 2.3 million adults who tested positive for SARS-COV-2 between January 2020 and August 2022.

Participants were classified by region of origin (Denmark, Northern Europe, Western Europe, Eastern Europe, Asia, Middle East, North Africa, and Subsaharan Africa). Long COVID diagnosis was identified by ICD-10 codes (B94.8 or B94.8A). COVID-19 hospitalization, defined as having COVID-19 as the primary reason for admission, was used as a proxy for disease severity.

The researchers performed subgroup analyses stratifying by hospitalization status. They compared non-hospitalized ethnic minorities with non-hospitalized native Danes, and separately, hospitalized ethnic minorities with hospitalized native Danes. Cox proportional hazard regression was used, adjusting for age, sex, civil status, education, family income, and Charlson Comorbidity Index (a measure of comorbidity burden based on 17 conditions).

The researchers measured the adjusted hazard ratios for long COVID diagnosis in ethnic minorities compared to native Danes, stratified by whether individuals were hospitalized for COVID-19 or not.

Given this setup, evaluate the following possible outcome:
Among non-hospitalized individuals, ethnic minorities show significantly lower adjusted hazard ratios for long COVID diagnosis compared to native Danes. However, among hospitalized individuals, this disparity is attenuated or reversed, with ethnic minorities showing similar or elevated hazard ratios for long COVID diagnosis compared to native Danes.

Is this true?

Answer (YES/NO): NO